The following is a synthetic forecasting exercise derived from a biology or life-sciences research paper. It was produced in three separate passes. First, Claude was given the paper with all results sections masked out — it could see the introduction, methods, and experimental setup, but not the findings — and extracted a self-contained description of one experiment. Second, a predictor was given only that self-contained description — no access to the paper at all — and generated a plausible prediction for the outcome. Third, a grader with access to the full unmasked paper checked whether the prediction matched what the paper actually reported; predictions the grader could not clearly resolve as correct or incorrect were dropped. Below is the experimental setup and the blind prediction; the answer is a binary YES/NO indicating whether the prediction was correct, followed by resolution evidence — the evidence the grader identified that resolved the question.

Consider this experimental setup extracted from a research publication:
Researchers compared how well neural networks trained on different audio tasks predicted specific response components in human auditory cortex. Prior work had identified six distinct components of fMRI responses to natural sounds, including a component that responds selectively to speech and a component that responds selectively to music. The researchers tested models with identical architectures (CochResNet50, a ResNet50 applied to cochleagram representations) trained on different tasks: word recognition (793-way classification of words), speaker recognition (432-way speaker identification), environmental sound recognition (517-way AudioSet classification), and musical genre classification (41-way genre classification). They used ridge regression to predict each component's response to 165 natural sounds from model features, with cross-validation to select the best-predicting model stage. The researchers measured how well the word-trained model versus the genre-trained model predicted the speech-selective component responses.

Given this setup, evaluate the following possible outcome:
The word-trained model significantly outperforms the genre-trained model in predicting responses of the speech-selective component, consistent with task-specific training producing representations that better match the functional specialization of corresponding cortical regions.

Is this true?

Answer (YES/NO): YES